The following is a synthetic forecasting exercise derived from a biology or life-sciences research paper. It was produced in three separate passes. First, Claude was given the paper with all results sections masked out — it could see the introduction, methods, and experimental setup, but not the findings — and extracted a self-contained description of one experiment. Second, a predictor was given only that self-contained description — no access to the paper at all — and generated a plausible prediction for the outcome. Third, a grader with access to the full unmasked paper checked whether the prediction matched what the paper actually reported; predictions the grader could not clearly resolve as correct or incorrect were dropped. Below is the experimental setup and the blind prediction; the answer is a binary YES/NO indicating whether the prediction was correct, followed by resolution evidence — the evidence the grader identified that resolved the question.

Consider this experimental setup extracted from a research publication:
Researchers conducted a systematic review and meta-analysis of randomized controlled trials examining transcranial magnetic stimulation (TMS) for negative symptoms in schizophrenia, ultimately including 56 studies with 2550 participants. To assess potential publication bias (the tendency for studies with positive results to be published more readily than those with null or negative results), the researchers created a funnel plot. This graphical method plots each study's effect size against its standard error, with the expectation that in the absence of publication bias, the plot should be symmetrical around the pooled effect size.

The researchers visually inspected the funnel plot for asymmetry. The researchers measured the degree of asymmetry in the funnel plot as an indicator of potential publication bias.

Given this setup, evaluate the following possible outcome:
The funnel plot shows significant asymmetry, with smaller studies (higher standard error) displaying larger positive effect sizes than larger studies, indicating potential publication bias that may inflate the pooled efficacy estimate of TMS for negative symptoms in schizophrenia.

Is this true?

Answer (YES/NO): NO